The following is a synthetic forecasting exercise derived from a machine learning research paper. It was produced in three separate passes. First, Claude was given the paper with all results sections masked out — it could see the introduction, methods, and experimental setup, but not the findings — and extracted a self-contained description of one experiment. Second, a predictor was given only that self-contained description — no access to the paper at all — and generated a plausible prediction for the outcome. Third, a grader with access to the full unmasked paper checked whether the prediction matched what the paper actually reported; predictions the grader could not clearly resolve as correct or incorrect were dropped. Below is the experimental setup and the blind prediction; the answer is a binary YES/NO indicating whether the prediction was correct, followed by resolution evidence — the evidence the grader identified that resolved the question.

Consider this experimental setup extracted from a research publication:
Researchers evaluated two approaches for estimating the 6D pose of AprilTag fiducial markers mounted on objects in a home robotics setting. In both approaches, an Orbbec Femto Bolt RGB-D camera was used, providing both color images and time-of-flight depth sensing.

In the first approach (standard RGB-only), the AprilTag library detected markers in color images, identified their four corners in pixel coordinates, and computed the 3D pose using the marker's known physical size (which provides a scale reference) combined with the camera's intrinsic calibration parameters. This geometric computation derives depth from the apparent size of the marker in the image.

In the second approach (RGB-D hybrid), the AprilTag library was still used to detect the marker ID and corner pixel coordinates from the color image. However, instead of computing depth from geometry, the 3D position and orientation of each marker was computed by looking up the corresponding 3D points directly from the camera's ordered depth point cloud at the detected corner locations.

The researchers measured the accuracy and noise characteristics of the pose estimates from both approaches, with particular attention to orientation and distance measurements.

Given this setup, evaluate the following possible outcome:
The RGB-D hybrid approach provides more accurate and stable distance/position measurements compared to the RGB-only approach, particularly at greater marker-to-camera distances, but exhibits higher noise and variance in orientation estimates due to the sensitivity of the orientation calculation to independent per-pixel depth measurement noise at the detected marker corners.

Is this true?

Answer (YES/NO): NO